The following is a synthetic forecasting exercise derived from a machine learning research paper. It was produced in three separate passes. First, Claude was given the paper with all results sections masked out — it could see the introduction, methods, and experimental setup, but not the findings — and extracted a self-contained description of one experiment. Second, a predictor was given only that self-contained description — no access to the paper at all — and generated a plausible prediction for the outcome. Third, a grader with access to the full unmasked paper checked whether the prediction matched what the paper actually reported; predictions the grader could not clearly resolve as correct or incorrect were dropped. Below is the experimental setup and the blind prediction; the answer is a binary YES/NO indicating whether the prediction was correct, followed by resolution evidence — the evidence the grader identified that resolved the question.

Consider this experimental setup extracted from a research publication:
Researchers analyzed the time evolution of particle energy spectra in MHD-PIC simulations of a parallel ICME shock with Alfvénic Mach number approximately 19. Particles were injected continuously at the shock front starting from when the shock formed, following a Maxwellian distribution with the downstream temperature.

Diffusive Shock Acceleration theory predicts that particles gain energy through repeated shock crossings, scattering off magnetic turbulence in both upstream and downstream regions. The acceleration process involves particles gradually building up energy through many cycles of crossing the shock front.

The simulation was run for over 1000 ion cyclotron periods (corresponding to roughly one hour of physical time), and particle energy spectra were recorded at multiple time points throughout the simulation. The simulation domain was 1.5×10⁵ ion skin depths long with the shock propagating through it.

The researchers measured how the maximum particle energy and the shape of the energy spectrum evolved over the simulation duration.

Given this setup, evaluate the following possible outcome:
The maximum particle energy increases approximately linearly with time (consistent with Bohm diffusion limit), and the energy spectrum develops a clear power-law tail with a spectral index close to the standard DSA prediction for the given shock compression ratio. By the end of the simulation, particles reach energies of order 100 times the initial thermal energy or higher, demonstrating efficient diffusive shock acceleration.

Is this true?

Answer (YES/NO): NO